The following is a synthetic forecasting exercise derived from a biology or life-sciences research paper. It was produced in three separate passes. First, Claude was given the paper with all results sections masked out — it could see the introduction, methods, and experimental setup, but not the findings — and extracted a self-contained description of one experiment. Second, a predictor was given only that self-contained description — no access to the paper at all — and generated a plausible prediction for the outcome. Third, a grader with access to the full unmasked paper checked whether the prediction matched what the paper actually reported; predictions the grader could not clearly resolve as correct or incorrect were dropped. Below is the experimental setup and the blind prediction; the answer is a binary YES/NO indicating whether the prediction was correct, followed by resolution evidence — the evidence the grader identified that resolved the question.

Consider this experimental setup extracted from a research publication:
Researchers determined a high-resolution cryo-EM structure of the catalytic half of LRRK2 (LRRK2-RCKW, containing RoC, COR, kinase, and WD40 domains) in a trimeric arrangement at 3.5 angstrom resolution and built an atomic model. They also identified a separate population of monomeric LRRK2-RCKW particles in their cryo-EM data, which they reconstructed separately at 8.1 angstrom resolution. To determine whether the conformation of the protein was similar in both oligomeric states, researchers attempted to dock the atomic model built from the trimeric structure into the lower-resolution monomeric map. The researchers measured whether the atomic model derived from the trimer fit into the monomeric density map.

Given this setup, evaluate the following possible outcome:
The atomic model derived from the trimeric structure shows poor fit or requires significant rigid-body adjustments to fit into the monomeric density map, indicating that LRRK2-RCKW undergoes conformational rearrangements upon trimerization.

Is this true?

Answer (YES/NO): NO